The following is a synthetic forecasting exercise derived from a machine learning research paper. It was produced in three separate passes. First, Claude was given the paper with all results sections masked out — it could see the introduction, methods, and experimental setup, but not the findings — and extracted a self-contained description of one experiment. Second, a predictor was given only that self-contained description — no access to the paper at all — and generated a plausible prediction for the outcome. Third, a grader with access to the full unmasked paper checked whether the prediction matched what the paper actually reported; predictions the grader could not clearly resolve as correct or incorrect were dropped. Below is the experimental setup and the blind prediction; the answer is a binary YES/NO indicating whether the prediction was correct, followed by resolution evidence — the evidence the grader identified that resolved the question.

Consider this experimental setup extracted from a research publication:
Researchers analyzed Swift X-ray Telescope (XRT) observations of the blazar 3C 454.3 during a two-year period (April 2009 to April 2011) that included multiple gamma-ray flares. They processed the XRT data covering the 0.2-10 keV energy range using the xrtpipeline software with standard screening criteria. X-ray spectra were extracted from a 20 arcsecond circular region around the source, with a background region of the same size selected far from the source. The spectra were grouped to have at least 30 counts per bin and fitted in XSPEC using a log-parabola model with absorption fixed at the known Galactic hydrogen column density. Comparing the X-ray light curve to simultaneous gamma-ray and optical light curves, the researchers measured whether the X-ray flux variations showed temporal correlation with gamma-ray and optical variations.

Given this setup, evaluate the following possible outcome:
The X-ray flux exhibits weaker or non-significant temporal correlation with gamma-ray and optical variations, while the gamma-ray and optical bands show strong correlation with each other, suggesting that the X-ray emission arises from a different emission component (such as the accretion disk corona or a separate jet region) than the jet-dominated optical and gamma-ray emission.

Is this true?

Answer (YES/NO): YES